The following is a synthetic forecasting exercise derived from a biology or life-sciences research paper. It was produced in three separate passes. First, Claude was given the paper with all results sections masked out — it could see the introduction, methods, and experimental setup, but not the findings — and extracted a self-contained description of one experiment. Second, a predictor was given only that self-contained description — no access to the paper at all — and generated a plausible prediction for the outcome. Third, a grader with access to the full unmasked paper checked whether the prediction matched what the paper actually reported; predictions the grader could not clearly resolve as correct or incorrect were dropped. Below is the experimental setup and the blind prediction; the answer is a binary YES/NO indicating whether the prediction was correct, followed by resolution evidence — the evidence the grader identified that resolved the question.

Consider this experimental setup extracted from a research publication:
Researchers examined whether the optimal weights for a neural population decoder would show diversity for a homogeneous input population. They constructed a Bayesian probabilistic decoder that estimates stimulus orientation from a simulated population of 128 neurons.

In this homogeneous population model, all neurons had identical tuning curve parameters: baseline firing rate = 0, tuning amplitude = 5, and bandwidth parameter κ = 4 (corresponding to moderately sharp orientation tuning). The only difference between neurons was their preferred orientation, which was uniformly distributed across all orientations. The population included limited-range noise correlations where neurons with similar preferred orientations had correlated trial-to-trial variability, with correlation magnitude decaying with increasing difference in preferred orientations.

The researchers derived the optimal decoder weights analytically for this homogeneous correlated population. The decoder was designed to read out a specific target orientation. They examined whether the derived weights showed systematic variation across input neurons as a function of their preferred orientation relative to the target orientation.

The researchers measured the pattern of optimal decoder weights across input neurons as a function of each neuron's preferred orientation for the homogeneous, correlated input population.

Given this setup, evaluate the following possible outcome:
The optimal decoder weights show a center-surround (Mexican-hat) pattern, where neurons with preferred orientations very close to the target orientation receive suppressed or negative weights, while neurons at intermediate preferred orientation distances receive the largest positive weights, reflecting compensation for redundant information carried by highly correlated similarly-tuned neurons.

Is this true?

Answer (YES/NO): NO